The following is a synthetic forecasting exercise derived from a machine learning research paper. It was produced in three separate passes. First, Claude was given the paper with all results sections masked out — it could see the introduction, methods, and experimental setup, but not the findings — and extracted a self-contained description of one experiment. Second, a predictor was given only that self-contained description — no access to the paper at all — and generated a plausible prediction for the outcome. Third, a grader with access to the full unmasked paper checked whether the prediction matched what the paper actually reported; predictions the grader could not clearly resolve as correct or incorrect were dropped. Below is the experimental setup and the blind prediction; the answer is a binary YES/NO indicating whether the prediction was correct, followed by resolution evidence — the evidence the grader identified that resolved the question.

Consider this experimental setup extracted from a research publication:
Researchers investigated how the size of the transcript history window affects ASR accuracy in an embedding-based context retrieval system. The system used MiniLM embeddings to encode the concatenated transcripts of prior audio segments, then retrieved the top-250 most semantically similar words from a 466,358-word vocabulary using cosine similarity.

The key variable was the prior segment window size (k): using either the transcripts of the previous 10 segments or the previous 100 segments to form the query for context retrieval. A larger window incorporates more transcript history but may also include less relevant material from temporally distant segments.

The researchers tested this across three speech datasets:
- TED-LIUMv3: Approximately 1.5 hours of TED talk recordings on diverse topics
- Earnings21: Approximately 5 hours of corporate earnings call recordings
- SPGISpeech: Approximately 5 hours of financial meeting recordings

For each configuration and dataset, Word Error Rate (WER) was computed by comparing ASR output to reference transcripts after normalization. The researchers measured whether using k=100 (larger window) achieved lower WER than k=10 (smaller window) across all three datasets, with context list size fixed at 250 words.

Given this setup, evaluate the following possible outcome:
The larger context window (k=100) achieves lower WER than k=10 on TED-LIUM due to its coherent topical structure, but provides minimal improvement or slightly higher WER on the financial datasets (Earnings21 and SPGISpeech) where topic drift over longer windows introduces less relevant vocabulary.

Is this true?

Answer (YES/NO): NO